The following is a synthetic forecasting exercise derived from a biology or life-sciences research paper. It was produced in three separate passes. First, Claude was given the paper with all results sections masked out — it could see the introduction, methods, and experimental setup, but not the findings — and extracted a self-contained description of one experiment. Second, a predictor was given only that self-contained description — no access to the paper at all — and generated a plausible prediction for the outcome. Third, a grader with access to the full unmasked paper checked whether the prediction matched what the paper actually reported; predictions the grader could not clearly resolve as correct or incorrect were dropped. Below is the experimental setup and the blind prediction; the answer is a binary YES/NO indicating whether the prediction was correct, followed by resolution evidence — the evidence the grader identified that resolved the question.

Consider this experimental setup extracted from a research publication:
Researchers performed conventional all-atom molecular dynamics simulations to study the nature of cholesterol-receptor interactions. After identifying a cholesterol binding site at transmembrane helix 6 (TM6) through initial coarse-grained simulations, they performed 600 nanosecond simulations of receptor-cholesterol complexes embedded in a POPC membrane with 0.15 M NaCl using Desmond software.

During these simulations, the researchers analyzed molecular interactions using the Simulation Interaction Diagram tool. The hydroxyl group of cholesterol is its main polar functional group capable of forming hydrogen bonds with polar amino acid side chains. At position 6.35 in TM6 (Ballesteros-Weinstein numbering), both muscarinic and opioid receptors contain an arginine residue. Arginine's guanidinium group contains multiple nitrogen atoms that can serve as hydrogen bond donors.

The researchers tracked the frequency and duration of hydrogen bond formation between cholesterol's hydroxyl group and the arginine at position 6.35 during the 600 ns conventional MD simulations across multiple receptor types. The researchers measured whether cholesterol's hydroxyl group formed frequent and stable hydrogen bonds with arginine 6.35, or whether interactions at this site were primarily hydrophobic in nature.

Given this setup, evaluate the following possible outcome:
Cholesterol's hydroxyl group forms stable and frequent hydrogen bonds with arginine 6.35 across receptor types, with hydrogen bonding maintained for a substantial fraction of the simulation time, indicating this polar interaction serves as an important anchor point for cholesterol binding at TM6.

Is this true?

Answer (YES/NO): YES